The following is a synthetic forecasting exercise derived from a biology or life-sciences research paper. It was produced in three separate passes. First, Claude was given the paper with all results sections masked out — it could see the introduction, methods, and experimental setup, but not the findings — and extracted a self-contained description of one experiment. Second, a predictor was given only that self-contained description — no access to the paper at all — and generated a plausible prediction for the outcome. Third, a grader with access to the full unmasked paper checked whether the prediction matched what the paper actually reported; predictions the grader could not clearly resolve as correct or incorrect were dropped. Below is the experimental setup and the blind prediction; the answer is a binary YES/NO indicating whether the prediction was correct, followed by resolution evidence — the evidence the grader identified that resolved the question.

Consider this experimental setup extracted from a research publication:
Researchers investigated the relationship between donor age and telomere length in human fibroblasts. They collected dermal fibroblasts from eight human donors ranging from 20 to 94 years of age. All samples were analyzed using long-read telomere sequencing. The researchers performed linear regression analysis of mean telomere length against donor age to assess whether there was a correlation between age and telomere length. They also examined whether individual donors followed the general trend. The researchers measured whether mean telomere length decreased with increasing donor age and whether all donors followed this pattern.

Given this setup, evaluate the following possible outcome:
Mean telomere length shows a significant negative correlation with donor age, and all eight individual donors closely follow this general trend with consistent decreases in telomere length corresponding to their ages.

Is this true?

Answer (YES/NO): NO